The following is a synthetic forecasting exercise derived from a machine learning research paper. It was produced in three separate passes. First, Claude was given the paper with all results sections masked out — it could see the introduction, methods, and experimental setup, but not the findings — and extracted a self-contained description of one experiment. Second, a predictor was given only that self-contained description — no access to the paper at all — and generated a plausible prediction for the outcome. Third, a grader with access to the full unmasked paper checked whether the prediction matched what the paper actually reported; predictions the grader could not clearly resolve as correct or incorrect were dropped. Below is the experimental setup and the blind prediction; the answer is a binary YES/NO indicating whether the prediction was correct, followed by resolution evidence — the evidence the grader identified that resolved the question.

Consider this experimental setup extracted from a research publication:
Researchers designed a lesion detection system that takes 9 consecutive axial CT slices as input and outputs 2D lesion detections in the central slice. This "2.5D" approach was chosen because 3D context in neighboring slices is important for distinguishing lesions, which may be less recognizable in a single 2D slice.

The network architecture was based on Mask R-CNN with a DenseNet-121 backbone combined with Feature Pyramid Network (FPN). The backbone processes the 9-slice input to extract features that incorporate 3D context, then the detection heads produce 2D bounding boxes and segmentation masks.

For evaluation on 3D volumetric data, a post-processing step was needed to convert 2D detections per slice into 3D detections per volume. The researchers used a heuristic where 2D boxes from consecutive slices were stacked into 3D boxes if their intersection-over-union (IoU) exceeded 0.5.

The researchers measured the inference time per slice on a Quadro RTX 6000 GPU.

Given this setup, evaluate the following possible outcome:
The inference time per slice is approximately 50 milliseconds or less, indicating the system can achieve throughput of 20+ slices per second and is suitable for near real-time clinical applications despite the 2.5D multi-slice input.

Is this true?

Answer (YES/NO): YES